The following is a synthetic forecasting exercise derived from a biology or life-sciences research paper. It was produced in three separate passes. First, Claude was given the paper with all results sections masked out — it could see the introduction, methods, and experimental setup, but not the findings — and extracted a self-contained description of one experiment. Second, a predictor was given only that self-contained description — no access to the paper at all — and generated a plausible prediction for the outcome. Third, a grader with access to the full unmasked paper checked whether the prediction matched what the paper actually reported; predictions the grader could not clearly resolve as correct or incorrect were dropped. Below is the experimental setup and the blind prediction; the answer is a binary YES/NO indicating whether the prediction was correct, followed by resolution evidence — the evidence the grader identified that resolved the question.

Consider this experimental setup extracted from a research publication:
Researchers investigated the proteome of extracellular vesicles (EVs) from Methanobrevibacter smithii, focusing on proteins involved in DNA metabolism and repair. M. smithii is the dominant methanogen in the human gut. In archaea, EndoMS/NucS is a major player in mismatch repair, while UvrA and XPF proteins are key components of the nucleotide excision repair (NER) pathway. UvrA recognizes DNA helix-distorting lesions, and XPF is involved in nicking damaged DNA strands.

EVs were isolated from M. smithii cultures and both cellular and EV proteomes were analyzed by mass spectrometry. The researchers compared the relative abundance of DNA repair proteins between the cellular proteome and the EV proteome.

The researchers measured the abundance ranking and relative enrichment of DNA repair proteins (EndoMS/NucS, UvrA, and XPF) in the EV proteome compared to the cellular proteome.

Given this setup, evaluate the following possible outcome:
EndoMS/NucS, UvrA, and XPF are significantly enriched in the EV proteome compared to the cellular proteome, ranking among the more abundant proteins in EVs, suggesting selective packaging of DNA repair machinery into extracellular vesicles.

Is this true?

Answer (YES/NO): YES